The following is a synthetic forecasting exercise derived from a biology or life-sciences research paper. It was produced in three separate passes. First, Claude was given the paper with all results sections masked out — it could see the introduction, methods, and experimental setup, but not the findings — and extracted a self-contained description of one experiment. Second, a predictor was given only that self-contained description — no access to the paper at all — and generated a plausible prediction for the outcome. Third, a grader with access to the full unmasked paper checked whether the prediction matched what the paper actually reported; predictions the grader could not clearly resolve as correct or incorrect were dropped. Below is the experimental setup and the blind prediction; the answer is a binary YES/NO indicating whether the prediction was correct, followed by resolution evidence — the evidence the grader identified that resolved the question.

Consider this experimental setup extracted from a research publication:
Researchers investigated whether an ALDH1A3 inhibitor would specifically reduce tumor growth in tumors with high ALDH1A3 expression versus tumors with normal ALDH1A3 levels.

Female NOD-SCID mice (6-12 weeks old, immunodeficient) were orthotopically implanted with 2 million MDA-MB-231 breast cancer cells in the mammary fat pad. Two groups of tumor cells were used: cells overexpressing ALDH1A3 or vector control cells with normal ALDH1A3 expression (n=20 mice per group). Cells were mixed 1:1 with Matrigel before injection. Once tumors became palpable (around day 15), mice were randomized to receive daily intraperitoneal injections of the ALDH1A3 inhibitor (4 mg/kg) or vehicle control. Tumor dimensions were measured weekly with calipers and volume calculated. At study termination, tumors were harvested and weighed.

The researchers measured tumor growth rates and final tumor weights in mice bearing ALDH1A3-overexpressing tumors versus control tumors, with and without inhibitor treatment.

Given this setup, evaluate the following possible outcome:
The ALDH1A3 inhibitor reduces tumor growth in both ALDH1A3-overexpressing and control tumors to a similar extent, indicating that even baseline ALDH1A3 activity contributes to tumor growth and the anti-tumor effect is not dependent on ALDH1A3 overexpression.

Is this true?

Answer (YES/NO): NO